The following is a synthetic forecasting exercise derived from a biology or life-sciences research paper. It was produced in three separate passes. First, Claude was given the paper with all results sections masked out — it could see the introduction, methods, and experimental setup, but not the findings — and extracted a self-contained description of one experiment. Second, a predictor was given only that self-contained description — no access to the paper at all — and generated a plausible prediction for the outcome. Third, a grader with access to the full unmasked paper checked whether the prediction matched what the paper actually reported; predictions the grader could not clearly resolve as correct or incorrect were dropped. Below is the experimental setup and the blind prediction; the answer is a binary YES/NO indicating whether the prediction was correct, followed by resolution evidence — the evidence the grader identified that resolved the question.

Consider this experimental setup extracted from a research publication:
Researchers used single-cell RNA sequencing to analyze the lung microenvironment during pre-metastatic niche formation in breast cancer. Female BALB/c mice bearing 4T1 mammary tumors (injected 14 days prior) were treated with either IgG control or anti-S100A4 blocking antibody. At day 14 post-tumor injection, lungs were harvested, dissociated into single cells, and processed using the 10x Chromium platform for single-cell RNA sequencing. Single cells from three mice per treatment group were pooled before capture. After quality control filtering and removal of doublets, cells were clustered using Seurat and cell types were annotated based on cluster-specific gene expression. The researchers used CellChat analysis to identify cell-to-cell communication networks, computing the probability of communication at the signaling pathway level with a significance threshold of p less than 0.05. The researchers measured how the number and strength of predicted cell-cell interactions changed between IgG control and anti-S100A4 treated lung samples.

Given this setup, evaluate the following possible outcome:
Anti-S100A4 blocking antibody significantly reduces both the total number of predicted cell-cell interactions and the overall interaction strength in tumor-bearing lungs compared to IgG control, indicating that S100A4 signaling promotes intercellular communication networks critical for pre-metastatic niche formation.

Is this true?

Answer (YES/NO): NO